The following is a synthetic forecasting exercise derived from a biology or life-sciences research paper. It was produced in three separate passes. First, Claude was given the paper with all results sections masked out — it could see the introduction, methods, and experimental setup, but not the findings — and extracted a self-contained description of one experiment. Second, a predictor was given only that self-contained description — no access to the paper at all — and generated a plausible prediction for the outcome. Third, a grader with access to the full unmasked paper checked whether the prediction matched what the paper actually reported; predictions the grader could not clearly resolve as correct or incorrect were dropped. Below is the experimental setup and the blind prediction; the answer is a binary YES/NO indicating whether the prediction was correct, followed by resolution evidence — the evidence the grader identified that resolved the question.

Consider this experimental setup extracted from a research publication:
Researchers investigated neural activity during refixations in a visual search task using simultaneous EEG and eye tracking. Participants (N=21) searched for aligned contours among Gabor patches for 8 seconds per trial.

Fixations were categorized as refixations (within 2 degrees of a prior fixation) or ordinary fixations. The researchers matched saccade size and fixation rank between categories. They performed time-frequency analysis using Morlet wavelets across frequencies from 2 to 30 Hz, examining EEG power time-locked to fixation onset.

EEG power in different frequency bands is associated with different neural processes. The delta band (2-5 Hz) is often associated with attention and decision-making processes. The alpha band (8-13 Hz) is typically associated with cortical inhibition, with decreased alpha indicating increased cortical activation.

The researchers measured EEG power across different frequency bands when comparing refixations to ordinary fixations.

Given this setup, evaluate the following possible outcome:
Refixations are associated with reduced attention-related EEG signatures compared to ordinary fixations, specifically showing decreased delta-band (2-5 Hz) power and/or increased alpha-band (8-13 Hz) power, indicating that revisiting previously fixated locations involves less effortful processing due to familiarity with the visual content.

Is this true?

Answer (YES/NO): NO